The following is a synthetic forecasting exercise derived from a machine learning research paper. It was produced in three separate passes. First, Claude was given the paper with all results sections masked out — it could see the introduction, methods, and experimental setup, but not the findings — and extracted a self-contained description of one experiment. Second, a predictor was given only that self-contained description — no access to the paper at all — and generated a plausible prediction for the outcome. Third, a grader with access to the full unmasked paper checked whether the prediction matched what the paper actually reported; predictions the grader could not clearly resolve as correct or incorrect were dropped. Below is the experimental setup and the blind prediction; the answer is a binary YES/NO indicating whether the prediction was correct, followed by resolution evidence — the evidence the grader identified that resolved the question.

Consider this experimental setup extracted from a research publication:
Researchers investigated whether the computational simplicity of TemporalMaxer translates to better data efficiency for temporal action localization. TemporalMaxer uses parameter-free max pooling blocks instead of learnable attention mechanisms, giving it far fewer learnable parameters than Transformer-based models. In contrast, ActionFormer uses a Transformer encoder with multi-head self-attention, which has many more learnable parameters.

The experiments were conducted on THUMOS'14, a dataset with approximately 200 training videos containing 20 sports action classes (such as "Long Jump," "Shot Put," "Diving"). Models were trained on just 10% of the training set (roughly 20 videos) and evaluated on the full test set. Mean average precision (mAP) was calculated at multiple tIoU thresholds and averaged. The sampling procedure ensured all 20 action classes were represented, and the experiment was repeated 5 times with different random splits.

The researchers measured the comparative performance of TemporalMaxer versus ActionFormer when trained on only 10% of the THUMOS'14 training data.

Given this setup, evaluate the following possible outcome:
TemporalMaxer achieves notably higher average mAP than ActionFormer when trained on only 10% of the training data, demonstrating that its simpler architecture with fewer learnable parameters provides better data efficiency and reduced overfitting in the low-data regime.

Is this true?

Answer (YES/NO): YES